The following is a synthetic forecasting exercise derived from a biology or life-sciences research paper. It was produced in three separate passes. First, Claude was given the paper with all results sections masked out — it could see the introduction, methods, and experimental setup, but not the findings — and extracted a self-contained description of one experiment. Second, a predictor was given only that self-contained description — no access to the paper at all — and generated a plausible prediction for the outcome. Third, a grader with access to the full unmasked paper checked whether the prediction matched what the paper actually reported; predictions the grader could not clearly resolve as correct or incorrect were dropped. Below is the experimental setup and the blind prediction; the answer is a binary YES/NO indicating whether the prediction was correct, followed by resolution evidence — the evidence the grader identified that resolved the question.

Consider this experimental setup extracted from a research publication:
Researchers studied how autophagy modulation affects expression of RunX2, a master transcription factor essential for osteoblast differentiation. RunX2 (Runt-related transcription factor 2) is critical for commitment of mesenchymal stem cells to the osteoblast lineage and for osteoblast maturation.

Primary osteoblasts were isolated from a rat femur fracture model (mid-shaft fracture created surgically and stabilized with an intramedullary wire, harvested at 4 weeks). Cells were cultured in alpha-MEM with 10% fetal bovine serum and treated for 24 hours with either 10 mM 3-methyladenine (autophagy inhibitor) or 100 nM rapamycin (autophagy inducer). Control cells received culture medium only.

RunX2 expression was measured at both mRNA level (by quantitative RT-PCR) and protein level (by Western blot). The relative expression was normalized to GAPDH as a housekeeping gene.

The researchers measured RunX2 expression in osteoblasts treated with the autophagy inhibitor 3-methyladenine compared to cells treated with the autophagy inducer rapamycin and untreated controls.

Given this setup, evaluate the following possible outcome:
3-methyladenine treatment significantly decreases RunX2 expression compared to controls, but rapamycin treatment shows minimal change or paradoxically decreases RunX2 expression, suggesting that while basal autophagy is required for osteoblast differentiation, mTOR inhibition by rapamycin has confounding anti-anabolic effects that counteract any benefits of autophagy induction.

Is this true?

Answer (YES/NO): NO